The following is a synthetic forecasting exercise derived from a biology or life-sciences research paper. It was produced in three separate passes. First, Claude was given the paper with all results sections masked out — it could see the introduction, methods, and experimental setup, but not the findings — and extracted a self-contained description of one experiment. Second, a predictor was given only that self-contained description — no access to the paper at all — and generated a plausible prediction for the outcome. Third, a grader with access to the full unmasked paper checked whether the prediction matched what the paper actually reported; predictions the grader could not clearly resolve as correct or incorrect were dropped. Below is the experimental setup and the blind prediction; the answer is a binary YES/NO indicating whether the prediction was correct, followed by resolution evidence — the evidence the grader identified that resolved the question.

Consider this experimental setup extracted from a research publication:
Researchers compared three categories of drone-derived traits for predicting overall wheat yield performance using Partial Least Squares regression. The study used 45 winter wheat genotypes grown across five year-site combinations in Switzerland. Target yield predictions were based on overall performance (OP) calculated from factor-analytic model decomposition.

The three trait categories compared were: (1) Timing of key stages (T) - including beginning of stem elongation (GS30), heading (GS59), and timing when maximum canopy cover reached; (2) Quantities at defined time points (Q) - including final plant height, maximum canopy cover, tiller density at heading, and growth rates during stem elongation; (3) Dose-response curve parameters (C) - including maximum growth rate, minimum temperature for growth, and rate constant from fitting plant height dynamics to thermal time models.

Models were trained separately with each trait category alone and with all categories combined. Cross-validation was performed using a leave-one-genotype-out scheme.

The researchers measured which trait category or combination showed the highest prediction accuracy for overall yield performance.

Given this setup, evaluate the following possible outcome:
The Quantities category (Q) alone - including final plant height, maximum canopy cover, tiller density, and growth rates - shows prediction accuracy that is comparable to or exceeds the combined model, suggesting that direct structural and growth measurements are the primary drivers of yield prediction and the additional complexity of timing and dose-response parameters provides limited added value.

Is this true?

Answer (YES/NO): NO